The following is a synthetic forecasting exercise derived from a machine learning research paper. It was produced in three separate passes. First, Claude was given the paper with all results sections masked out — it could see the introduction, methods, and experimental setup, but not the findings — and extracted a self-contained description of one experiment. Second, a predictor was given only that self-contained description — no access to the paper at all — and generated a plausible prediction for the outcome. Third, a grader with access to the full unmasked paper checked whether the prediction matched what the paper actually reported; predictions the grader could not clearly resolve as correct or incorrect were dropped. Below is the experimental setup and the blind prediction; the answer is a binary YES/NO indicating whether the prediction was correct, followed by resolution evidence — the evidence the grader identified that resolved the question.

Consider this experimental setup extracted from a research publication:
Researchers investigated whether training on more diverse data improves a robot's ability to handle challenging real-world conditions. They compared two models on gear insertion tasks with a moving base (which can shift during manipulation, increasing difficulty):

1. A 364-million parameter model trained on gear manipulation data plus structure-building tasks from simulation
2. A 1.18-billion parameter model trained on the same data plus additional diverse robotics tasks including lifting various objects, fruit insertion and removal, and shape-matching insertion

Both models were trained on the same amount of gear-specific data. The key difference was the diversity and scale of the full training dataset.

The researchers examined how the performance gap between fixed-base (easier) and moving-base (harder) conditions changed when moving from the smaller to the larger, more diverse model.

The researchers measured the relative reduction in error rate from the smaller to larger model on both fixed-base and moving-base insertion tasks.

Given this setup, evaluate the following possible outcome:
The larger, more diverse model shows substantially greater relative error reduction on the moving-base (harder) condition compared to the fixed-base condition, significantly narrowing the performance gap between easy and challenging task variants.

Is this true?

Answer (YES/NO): NO